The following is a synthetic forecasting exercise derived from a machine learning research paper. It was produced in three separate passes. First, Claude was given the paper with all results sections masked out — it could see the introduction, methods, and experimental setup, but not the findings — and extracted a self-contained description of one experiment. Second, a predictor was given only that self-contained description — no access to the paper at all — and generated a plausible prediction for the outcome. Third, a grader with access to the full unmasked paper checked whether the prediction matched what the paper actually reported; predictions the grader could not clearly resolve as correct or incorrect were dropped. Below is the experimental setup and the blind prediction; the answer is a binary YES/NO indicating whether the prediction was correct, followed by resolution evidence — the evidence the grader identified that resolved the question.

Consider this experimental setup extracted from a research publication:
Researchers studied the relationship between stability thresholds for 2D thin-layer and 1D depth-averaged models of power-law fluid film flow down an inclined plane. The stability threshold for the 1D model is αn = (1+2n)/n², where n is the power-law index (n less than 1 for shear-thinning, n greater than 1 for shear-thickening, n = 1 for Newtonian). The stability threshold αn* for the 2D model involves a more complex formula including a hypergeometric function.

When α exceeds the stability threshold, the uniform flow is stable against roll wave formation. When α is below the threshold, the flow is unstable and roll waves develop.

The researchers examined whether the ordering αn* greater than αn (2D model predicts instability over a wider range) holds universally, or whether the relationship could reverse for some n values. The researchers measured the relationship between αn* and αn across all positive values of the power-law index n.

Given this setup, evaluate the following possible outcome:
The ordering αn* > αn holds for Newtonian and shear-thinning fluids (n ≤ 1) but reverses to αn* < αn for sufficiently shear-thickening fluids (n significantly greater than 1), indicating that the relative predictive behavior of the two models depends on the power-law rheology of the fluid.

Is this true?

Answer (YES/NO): NO